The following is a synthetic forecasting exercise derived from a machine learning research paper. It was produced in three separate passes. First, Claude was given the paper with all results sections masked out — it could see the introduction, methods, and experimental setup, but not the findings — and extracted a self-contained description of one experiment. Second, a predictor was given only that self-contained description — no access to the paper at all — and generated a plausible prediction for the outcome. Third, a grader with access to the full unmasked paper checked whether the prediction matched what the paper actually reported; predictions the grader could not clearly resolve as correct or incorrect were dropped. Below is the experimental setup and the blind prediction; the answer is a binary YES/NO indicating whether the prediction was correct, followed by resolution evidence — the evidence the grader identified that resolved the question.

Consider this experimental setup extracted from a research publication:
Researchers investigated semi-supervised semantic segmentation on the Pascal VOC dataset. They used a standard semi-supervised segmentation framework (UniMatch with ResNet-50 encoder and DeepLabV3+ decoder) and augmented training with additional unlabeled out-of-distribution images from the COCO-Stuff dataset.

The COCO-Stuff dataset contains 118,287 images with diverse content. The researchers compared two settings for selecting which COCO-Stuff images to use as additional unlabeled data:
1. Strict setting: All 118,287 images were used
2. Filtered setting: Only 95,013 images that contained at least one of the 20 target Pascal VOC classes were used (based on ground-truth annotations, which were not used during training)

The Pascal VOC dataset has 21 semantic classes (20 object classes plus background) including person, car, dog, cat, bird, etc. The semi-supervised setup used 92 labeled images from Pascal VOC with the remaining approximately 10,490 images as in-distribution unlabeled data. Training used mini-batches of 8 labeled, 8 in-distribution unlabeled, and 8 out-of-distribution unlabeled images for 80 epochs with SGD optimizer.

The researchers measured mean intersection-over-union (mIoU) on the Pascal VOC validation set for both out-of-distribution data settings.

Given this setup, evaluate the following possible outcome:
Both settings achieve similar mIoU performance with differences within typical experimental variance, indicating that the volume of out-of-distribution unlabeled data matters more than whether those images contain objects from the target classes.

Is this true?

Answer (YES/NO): NO